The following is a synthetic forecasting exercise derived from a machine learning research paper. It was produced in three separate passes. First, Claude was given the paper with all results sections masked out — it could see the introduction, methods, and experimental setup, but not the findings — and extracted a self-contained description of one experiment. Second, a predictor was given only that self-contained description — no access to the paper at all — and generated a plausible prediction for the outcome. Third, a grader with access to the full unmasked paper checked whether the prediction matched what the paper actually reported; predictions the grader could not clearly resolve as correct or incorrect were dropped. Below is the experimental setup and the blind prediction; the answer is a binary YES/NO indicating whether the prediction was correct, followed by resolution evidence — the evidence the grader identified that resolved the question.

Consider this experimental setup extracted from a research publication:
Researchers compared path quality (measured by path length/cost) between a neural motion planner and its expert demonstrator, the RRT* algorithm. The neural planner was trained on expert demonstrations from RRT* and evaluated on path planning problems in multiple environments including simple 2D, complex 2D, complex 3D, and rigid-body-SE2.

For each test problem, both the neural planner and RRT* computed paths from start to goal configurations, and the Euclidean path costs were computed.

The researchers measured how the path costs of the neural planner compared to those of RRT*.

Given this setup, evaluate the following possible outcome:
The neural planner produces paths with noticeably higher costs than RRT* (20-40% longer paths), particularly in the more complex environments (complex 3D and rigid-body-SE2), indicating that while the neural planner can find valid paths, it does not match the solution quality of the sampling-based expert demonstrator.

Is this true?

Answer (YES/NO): NO